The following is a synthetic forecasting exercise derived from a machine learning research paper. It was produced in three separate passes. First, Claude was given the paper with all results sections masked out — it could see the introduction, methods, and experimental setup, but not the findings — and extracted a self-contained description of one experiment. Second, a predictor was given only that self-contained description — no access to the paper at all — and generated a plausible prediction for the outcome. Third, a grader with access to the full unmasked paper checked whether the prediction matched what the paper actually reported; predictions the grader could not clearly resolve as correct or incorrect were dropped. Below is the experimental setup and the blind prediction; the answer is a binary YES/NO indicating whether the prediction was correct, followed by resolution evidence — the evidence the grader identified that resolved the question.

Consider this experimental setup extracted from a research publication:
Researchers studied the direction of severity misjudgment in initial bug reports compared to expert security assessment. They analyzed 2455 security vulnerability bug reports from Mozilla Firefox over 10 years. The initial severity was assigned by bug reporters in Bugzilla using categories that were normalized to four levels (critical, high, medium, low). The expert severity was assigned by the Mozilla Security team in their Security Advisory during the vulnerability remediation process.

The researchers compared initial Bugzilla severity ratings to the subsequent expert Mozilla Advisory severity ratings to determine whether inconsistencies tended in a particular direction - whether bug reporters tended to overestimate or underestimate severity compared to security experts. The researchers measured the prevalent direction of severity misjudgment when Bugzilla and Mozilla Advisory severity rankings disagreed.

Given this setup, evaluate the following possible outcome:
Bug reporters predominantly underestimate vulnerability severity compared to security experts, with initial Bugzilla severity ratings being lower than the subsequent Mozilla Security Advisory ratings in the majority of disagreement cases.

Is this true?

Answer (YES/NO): YES